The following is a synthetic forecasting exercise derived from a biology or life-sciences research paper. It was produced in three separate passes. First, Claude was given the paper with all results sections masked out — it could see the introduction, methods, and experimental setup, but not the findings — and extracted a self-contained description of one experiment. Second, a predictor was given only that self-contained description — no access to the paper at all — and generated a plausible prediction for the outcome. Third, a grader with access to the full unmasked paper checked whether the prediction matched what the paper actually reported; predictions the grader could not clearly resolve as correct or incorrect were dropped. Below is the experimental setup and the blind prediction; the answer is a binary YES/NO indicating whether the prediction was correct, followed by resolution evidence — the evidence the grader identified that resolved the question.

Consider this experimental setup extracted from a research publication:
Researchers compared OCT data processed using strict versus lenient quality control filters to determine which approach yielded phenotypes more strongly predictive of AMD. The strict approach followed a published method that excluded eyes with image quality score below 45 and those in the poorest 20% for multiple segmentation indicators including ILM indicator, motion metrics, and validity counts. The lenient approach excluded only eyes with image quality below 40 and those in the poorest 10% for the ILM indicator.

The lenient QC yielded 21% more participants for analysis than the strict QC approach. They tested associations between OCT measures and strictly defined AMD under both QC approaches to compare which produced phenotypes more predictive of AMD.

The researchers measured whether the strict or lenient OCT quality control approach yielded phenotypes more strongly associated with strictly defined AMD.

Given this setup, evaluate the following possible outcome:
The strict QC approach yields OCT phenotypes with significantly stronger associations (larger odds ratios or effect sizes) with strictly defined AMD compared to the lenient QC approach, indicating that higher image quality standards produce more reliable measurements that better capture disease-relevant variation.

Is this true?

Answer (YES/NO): YES